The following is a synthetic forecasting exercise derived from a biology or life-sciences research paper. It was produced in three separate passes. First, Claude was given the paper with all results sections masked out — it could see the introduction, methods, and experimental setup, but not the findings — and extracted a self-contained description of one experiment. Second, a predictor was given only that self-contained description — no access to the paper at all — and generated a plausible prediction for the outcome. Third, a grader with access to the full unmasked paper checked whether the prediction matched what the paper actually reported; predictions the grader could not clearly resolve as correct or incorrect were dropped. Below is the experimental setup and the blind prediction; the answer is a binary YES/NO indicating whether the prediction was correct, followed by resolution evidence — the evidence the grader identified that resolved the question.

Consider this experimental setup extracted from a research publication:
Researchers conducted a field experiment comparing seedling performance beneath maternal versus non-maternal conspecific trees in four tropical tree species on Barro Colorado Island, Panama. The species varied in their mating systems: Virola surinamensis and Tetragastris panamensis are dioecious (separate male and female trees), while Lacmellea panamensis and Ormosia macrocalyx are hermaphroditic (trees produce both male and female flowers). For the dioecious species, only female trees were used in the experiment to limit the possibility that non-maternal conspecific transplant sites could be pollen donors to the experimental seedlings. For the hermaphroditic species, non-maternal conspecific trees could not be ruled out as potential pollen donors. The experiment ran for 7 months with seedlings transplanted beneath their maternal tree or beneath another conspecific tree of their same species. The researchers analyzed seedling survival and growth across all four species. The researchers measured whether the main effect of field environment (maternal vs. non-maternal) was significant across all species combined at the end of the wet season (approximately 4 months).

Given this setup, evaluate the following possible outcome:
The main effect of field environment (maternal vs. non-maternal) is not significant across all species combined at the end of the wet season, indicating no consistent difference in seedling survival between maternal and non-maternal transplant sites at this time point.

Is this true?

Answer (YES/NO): YES